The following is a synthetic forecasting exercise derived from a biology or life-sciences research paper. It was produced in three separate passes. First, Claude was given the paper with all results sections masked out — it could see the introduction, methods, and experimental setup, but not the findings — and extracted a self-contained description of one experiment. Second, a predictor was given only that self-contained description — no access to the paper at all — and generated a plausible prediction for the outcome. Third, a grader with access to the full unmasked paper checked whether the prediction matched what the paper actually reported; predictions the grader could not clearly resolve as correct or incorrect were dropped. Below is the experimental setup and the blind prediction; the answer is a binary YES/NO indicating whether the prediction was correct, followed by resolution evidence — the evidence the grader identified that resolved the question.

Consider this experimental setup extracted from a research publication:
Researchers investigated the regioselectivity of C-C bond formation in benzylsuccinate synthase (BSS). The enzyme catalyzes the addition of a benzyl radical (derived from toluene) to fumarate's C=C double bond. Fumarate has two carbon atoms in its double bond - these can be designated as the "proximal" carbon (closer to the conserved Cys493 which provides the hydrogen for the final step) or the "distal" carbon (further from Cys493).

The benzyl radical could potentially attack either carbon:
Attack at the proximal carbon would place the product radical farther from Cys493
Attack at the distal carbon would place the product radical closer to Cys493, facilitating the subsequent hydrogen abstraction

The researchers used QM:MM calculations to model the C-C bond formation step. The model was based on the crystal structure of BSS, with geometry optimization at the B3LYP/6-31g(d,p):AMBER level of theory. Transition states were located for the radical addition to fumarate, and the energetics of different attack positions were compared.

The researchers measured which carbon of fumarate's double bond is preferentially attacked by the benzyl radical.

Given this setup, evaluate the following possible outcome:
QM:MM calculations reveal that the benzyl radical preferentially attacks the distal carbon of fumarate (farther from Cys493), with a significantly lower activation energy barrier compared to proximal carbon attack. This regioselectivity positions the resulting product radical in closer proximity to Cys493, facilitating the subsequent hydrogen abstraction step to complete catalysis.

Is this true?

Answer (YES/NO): YES